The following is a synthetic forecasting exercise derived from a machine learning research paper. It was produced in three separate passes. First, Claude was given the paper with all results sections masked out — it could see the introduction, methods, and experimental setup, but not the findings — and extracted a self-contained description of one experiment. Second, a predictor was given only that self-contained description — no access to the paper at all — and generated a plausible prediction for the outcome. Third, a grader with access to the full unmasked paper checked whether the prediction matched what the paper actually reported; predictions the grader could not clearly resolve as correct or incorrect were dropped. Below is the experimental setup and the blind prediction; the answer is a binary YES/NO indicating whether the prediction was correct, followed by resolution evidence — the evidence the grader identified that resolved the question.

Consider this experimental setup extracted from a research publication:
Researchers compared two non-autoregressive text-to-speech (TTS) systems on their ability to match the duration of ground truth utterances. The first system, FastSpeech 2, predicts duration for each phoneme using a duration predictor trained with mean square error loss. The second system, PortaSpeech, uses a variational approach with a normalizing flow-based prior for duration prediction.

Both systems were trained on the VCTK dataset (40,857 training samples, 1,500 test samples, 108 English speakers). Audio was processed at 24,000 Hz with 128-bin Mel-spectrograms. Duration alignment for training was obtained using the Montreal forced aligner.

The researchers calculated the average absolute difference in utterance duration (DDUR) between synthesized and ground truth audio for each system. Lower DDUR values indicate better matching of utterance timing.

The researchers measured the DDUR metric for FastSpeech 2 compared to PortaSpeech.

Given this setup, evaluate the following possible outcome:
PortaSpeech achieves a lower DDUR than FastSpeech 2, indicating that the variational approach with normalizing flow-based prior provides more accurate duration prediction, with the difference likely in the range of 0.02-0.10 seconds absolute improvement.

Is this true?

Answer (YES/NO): YES